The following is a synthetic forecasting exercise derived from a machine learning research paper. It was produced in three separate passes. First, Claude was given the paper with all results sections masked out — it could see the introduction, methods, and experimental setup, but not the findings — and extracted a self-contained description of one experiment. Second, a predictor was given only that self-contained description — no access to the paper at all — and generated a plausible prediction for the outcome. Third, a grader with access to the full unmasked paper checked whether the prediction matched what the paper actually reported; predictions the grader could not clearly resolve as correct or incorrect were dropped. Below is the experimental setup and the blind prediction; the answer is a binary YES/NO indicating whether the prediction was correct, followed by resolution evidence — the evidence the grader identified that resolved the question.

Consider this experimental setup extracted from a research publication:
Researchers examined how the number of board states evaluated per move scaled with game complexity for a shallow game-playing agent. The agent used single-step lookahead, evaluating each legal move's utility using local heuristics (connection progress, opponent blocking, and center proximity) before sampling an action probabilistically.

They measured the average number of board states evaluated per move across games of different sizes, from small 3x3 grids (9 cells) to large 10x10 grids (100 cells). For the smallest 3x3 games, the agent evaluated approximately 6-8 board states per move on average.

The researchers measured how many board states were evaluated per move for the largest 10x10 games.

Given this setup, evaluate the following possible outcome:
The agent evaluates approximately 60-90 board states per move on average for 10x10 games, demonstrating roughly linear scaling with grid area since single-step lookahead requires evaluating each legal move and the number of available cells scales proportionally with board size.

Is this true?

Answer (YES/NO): NO